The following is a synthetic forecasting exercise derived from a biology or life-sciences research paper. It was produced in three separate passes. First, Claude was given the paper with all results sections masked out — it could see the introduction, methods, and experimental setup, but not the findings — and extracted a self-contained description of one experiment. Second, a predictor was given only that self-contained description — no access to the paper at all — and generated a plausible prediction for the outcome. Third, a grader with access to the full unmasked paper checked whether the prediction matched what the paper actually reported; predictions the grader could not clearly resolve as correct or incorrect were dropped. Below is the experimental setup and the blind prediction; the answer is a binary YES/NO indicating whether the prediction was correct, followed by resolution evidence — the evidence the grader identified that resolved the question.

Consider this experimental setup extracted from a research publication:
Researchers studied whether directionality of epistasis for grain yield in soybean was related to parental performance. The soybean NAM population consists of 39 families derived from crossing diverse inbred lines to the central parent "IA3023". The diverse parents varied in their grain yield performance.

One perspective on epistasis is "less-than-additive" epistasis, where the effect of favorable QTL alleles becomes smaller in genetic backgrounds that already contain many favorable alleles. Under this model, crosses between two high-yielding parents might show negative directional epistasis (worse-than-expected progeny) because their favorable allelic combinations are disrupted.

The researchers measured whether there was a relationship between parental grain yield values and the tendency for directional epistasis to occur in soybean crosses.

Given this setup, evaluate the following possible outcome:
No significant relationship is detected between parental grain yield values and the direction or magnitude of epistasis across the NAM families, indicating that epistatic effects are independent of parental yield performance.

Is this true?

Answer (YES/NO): NO